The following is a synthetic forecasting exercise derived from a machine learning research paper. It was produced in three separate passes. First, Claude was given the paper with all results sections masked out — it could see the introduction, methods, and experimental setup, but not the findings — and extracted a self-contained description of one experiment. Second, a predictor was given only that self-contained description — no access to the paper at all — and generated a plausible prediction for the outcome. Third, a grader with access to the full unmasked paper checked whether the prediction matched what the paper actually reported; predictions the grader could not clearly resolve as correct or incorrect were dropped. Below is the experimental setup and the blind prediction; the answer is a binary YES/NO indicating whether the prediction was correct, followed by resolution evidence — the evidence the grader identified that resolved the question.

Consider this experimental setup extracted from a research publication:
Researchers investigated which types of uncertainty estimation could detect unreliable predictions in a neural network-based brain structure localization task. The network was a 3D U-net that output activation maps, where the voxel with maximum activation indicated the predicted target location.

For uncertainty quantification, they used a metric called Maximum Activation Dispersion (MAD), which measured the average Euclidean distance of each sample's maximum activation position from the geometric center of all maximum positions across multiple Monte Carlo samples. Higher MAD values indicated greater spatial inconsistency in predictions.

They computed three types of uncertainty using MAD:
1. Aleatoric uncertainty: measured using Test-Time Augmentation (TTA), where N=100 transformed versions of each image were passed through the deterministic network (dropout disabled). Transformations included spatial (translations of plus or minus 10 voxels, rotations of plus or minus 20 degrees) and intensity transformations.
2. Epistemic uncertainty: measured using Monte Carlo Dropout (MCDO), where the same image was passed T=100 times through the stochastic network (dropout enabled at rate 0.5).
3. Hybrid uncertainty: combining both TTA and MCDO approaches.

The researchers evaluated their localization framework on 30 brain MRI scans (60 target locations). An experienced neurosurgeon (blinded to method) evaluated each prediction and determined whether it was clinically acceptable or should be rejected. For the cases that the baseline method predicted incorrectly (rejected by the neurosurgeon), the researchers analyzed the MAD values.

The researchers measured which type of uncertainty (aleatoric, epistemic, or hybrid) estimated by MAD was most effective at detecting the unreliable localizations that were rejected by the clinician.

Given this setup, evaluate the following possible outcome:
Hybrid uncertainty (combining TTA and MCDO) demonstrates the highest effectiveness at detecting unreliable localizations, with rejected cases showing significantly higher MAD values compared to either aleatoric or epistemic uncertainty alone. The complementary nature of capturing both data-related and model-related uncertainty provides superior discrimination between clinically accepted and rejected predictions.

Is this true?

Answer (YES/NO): NO